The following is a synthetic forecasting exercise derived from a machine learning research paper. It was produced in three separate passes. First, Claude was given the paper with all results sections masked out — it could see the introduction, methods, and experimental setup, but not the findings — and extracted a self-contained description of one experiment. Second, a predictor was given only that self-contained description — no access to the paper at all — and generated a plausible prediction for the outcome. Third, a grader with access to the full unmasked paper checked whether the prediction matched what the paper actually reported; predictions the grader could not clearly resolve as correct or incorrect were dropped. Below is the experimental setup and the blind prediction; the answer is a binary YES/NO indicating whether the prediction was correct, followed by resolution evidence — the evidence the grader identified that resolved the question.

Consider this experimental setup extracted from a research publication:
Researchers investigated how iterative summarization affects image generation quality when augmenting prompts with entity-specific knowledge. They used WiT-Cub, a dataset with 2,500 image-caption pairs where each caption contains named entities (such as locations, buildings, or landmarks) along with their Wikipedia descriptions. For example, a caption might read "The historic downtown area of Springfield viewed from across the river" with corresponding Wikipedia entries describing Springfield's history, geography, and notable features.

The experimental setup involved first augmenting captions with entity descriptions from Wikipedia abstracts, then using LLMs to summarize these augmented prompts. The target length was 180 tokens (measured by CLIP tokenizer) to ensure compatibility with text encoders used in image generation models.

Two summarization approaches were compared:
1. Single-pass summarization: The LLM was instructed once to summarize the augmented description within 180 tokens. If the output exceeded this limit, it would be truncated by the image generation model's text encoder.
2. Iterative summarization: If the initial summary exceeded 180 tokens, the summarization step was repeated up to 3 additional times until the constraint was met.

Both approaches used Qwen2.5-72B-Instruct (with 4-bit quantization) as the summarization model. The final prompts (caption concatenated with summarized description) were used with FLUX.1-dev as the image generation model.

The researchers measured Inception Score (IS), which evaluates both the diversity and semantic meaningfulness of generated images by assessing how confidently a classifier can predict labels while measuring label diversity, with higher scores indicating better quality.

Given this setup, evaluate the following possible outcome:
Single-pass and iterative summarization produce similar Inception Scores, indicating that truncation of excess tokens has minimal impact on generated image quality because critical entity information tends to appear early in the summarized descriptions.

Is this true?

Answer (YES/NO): NO